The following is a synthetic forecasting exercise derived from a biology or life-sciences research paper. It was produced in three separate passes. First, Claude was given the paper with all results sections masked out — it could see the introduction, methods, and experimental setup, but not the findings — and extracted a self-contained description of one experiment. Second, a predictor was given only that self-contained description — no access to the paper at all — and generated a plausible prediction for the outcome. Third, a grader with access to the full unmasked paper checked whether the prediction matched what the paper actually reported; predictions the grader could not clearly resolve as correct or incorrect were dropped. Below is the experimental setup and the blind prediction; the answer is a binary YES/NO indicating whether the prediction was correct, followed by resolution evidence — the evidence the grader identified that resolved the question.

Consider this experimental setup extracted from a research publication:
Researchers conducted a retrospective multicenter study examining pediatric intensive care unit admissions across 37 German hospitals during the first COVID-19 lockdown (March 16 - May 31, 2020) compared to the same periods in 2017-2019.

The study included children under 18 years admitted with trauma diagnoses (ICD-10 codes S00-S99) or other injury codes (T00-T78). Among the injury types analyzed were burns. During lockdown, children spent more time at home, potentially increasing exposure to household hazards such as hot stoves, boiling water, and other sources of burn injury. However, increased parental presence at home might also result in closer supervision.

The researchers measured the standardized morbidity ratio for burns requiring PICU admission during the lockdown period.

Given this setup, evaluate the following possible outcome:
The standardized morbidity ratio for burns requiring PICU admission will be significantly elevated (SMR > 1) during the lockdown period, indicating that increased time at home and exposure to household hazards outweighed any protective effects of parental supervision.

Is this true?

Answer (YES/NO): NO